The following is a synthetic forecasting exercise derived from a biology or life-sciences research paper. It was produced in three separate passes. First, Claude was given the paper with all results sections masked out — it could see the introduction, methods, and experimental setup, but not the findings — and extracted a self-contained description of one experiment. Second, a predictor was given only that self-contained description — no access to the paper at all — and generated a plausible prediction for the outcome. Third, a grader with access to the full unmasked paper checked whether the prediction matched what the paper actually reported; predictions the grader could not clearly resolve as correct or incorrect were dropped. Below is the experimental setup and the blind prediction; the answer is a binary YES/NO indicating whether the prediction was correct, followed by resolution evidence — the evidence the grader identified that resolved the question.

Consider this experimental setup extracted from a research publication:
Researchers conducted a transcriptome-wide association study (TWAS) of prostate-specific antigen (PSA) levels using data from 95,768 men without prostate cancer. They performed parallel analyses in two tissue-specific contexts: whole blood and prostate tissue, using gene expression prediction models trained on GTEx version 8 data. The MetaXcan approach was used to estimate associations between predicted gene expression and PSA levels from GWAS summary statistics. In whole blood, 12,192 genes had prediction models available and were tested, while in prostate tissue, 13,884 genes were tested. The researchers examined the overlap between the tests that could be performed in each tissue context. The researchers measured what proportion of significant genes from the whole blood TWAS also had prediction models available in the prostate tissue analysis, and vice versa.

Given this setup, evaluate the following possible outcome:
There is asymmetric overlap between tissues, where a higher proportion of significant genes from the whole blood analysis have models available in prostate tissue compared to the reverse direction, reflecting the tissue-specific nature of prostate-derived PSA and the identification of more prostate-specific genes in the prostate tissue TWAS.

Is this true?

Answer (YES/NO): YES